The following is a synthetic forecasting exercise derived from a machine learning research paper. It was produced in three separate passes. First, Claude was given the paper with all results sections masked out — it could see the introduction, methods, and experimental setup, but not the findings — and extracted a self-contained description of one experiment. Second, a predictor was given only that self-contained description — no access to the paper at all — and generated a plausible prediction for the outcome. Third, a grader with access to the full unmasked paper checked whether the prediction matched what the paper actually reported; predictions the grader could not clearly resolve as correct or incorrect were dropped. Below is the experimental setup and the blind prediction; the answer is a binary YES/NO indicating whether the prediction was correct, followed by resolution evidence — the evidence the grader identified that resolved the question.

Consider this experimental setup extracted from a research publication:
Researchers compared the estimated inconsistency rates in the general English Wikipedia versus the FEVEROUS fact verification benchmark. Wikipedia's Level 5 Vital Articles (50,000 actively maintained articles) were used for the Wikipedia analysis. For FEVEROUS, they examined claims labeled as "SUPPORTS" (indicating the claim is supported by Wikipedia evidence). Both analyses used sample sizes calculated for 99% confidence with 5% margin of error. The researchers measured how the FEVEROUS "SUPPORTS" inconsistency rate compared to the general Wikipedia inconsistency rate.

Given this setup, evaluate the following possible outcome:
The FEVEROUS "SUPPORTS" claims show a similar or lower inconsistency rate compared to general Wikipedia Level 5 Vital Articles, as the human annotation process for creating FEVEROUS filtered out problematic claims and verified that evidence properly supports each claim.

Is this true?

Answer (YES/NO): NO